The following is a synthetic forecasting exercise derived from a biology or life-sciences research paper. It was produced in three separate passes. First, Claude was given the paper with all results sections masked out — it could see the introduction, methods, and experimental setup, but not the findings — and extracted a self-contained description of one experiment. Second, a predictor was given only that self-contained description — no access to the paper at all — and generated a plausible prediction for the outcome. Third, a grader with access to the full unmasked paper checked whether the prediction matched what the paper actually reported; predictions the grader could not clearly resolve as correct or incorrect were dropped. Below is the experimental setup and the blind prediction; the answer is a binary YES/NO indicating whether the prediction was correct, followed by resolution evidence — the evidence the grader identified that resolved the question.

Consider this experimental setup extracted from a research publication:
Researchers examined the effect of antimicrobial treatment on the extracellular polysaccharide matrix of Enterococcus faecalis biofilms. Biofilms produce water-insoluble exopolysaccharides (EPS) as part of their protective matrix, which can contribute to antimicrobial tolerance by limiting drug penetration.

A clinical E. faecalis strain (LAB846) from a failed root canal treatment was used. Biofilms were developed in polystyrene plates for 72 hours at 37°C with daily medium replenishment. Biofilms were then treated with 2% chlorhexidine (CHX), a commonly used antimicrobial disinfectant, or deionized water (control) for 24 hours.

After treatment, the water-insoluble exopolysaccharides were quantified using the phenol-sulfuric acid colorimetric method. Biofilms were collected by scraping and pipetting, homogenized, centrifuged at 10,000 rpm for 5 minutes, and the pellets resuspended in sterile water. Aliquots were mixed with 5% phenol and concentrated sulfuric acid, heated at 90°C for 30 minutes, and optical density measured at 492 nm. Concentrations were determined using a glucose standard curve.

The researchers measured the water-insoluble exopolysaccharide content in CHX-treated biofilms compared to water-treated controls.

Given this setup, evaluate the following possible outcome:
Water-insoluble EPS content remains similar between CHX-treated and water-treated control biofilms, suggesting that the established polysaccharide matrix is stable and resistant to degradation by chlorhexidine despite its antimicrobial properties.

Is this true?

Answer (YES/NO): NO